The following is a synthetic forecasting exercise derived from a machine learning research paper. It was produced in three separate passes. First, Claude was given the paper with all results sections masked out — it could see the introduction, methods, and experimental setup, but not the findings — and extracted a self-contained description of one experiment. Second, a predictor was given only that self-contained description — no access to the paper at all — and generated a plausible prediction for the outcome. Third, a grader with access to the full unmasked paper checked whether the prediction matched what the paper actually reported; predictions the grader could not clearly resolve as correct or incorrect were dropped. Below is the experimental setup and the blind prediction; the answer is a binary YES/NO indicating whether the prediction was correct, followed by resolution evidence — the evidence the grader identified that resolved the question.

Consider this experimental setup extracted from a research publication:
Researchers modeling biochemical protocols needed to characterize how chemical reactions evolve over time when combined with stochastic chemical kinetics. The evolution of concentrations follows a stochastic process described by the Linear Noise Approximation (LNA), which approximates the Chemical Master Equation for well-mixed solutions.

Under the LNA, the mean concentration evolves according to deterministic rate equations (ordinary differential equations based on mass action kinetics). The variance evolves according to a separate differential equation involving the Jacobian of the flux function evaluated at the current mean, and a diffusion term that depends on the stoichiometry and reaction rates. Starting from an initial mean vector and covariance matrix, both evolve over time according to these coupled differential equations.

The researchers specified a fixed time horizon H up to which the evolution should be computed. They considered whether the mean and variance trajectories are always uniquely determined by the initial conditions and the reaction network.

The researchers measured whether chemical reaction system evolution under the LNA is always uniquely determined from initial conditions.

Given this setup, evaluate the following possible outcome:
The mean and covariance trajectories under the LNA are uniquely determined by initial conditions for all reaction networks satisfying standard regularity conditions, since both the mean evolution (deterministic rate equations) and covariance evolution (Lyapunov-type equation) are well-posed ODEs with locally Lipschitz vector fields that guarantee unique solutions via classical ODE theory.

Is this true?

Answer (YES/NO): NO